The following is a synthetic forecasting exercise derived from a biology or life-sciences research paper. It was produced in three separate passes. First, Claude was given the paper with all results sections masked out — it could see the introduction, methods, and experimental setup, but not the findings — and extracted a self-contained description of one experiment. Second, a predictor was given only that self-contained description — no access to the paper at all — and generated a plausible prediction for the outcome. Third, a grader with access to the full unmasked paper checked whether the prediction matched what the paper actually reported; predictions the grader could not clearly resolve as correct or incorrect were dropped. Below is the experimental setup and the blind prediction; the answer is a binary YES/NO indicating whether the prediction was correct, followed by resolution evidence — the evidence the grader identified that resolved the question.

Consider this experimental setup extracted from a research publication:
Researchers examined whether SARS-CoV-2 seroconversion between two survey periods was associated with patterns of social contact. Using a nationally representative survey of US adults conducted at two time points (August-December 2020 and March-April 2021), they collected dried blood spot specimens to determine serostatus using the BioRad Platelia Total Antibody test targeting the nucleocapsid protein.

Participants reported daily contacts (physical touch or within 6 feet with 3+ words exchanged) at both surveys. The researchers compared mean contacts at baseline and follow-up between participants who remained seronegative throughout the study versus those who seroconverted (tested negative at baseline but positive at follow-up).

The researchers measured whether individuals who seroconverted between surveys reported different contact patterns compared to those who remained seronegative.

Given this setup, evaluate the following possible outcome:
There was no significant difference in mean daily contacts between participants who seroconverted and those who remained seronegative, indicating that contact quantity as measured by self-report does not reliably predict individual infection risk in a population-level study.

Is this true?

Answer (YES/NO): NO